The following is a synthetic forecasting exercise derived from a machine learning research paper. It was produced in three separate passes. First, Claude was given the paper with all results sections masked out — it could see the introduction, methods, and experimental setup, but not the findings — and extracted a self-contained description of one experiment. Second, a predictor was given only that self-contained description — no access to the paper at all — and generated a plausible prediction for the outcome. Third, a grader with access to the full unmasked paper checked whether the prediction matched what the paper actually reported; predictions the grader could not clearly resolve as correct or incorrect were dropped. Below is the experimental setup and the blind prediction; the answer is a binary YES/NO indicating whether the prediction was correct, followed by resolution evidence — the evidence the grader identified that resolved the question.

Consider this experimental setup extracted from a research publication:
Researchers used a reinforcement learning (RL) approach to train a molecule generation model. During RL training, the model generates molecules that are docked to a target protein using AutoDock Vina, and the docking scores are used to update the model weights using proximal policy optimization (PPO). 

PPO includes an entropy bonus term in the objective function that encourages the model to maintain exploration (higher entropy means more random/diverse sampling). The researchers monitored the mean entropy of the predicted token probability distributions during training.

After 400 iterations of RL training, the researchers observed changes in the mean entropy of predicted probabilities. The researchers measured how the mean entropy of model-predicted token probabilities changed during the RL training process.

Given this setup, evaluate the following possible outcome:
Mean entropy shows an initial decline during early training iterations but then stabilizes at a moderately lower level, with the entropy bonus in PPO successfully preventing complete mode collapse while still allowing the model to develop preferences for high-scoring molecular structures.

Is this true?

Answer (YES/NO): NO